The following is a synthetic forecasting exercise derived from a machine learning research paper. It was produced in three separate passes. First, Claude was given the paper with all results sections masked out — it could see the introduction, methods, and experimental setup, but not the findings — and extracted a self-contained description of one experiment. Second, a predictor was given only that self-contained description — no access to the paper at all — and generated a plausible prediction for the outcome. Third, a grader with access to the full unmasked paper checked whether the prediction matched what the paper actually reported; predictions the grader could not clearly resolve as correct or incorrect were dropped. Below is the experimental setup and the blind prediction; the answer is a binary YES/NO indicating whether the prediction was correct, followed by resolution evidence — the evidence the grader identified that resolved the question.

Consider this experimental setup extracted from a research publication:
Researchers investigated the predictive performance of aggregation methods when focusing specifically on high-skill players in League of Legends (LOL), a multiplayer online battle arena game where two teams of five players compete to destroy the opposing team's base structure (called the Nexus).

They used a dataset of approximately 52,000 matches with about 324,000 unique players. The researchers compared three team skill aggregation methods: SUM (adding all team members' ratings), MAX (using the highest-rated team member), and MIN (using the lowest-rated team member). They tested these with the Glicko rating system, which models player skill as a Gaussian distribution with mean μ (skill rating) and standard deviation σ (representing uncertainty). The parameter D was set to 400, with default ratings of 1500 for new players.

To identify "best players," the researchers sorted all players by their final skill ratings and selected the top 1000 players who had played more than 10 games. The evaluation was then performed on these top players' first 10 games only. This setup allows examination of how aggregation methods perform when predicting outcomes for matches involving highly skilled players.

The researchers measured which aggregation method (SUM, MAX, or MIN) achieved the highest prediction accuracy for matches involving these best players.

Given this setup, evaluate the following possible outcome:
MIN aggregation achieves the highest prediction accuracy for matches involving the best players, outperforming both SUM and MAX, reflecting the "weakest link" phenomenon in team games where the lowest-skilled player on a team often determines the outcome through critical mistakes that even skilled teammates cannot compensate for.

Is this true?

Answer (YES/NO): NO